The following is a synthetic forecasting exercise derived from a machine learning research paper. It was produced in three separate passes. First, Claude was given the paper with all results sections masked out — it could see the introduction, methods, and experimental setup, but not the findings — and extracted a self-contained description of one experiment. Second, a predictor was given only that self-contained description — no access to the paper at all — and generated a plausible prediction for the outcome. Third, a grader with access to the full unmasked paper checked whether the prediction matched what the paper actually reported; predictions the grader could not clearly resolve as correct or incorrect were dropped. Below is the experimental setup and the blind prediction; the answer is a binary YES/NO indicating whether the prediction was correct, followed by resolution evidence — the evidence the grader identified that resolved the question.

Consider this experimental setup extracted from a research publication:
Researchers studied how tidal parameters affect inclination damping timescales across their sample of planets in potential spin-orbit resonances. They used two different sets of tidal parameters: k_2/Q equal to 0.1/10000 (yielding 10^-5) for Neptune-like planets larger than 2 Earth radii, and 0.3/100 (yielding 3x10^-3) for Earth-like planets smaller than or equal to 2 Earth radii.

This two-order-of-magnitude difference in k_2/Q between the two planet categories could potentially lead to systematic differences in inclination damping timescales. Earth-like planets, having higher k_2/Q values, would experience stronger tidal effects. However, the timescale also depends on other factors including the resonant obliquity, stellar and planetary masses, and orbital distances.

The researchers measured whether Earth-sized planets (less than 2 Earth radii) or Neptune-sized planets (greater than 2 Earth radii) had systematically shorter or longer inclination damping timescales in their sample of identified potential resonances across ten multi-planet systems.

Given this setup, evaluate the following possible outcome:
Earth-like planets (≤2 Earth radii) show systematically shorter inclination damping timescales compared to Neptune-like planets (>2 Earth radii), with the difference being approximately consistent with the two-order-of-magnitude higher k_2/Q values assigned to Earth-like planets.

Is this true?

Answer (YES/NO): NO